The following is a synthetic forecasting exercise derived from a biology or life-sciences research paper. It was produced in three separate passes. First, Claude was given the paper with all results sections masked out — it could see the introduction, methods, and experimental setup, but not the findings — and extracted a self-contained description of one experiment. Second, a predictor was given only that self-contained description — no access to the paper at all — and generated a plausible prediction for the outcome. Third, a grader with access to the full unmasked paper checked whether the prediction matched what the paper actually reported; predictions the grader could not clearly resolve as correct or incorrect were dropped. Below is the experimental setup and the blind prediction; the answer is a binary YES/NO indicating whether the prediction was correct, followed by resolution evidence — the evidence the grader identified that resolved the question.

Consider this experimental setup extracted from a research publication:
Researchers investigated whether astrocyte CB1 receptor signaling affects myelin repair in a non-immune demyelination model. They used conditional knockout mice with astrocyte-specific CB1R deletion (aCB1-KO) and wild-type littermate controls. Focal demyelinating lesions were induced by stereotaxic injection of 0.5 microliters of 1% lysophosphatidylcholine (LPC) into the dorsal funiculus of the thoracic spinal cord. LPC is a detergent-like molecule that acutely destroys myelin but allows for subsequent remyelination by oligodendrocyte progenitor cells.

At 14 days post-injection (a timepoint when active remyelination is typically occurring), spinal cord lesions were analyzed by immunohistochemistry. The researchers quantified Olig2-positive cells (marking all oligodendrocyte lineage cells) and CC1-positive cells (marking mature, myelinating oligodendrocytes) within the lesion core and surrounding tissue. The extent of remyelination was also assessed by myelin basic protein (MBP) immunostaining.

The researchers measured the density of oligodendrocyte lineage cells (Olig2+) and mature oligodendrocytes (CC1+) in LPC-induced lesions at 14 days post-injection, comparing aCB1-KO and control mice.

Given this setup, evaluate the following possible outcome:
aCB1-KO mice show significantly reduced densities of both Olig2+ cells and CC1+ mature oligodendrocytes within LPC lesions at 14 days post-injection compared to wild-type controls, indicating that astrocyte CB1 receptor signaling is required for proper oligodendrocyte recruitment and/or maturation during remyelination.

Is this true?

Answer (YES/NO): NO